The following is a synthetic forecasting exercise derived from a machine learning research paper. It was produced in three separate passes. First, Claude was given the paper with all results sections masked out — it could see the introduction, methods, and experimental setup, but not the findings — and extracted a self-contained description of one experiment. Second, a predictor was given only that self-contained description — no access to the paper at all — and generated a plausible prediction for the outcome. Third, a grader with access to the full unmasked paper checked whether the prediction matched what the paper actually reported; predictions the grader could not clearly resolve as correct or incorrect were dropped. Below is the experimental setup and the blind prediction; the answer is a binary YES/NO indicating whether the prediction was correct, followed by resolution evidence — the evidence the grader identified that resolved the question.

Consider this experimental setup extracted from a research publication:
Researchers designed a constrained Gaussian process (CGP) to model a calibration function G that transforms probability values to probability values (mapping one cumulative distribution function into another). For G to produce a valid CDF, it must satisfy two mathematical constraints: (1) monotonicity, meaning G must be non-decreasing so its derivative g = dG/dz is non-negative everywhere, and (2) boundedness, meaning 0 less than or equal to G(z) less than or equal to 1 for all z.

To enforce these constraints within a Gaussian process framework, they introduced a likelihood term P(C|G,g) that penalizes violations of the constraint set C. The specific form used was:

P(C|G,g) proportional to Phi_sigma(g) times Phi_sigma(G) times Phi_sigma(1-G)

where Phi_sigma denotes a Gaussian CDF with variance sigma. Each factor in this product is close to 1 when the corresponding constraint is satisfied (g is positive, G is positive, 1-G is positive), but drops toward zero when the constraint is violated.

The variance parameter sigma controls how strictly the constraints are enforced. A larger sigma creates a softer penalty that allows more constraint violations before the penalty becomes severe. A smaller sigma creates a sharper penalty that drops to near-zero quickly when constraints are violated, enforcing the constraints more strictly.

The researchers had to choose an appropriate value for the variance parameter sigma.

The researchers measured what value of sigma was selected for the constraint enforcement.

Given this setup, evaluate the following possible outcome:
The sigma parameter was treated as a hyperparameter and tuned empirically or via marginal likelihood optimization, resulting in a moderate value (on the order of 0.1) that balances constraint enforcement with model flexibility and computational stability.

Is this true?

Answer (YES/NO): NO